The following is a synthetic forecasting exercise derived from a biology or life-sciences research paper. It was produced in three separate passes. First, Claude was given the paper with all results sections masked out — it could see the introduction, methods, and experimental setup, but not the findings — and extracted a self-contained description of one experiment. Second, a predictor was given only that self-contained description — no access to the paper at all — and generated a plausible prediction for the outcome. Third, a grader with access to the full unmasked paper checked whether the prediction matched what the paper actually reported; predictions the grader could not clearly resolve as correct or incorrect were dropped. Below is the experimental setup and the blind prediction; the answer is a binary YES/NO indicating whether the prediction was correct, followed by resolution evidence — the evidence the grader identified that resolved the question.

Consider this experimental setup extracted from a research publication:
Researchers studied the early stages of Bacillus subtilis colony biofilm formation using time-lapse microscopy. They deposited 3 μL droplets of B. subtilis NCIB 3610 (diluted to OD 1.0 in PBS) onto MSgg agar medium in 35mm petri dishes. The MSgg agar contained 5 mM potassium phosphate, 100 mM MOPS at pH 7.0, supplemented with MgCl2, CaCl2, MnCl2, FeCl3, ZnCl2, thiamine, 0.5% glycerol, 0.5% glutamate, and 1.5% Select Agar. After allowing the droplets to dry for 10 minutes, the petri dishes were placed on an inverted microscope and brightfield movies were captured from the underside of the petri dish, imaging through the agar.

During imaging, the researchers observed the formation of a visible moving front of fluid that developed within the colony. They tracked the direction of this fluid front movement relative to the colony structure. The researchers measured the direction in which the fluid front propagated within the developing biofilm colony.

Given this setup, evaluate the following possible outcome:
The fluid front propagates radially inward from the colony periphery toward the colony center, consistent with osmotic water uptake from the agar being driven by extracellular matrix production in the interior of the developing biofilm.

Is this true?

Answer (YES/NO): NO